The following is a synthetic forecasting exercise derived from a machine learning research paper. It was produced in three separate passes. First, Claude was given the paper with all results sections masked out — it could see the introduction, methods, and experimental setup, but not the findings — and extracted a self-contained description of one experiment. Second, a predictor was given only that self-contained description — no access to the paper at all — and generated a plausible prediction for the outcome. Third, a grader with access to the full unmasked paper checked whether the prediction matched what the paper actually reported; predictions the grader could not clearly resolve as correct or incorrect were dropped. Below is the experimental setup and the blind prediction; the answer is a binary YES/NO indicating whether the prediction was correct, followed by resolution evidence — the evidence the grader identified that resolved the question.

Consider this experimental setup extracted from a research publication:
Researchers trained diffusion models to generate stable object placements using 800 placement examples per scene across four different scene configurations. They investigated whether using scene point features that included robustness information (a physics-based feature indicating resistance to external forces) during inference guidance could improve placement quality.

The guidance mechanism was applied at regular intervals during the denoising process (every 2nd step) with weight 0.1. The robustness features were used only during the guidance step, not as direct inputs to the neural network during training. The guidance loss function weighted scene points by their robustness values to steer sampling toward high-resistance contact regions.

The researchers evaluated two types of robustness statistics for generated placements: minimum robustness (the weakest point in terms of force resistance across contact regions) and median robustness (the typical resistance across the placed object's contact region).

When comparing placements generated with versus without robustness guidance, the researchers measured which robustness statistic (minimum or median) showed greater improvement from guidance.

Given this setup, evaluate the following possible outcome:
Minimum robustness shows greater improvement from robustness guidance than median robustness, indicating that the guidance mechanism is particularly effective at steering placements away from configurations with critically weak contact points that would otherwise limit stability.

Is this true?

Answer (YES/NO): YES